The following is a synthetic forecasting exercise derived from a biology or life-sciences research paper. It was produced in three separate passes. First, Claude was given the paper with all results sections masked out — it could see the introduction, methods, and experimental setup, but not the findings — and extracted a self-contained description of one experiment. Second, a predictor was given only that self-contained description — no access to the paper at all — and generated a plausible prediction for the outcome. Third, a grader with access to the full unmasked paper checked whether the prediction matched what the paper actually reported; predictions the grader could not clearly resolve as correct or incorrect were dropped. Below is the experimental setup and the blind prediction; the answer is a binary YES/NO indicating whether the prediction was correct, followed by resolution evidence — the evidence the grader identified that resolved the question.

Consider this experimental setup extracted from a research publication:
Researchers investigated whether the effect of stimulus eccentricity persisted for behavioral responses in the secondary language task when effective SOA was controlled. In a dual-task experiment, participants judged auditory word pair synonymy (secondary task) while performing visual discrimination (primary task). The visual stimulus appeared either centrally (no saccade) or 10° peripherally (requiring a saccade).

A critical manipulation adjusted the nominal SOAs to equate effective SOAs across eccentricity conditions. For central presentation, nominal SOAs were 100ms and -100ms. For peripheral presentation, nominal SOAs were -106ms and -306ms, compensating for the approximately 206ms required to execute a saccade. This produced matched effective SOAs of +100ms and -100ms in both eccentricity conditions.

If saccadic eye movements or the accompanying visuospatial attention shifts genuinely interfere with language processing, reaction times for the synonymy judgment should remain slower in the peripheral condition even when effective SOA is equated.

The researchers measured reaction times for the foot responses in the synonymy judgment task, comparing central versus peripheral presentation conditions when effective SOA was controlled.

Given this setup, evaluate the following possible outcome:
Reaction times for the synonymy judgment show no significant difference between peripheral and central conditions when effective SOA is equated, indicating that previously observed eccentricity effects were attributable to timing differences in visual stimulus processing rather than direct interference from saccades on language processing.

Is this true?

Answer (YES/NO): NO